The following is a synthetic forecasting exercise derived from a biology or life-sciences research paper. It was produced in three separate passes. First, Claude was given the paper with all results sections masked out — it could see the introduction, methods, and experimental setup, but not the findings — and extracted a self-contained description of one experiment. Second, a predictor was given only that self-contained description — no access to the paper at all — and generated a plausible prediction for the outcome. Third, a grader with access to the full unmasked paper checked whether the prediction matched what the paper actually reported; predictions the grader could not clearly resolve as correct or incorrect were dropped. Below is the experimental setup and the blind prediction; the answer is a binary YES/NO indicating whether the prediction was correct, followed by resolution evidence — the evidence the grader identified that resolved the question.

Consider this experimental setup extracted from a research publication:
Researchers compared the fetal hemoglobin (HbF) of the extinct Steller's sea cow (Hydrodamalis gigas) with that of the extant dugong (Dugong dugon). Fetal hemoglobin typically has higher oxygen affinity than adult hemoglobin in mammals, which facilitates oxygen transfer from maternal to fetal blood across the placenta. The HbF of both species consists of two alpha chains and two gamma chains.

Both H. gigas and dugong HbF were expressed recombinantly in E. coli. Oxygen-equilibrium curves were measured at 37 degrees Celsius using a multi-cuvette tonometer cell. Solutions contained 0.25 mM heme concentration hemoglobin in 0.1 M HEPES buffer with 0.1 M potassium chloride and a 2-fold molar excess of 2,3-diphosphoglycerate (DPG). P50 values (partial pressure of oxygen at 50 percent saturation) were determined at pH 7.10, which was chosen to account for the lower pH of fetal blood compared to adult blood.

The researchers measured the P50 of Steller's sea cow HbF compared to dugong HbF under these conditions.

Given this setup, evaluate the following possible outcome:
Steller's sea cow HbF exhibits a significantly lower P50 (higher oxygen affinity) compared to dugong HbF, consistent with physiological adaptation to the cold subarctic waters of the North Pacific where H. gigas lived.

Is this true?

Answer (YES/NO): NO